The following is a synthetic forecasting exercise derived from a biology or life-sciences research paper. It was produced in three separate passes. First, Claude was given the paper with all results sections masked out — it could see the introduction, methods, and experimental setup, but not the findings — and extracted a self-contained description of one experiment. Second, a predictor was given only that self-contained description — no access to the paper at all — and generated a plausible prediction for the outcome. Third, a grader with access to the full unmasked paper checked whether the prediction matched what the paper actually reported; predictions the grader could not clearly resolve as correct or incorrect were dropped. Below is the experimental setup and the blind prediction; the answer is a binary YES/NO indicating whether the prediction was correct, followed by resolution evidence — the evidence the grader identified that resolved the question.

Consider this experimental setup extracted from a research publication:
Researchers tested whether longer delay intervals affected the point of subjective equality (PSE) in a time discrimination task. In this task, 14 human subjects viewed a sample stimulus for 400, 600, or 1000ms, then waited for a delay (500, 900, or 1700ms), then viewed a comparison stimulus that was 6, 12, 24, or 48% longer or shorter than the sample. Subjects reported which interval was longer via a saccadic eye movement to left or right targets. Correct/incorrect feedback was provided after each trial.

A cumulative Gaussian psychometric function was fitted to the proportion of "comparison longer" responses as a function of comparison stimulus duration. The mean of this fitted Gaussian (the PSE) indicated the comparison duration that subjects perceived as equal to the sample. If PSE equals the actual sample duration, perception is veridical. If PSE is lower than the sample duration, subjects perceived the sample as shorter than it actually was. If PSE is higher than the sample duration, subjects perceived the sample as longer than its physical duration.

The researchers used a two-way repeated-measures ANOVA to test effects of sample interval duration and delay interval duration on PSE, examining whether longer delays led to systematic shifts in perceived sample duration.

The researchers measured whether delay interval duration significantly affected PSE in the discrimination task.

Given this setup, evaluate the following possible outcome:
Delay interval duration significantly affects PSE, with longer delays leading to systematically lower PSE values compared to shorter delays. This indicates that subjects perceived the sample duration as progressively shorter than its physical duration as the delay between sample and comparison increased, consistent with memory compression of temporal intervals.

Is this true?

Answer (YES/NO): NO